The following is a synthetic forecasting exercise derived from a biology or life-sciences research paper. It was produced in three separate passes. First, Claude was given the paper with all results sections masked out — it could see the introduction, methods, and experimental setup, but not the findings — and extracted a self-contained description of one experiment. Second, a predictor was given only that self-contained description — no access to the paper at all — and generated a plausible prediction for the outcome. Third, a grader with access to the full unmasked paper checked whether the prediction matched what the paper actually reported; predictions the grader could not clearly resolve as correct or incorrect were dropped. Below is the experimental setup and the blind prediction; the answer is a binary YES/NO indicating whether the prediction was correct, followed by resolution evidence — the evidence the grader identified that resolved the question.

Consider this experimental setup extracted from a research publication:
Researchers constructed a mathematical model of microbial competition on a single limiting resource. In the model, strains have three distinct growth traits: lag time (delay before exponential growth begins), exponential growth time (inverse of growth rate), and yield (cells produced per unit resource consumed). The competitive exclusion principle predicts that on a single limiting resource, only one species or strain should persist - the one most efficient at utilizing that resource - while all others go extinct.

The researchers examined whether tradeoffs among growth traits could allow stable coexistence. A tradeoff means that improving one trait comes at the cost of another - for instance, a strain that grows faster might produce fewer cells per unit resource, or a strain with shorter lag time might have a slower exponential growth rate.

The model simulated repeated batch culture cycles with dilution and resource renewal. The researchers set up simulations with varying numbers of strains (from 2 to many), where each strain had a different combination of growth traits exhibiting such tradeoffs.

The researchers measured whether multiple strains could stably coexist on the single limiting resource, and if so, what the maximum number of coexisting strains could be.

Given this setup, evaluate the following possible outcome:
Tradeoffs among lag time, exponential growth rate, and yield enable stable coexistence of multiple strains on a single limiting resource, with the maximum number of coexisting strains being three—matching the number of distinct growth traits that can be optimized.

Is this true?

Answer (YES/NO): NO